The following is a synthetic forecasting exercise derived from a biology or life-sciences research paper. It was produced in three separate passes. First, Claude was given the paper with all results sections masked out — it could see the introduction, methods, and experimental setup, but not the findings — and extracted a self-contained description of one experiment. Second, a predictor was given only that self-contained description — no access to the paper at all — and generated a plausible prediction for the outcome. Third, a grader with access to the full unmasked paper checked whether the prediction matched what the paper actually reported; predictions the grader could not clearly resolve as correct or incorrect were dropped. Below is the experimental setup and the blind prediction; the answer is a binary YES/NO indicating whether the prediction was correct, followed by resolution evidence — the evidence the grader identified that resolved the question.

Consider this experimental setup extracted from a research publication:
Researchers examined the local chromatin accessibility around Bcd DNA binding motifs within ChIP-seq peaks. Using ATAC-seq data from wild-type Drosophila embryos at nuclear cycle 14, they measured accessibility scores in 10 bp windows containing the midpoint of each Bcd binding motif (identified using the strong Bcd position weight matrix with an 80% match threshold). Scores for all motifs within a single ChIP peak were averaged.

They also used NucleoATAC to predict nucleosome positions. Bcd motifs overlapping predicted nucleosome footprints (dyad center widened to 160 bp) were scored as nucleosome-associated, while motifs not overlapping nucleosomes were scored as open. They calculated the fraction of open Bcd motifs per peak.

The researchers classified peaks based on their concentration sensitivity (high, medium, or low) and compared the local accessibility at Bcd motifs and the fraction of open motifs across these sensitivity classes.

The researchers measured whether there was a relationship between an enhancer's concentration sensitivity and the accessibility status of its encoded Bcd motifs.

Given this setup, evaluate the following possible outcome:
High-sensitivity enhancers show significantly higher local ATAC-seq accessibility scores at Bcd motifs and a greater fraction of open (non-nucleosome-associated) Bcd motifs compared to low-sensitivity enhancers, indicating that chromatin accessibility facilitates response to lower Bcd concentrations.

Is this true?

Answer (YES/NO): NO